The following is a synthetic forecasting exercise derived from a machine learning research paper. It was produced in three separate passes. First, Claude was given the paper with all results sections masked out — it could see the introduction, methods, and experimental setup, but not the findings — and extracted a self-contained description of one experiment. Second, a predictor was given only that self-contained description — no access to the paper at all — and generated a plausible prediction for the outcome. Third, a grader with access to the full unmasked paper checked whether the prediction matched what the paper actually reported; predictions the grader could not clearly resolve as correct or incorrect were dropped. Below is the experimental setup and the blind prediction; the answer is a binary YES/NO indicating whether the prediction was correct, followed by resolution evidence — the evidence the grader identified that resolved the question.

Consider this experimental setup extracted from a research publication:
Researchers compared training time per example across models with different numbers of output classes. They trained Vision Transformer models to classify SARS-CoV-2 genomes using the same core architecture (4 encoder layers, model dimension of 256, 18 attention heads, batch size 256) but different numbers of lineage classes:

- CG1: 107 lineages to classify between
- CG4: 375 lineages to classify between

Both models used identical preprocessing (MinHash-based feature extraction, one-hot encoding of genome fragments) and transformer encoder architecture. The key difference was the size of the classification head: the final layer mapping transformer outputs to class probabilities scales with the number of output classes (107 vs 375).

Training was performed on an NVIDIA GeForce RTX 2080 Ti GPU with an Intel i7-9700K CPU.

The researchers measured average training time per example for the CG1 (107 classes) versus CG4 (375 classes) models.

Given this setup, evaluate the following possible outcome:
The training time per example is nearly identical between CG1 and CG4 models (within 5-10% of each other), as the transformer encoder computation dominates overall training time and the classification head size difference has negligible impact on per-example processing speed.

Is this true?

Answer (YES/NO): YES